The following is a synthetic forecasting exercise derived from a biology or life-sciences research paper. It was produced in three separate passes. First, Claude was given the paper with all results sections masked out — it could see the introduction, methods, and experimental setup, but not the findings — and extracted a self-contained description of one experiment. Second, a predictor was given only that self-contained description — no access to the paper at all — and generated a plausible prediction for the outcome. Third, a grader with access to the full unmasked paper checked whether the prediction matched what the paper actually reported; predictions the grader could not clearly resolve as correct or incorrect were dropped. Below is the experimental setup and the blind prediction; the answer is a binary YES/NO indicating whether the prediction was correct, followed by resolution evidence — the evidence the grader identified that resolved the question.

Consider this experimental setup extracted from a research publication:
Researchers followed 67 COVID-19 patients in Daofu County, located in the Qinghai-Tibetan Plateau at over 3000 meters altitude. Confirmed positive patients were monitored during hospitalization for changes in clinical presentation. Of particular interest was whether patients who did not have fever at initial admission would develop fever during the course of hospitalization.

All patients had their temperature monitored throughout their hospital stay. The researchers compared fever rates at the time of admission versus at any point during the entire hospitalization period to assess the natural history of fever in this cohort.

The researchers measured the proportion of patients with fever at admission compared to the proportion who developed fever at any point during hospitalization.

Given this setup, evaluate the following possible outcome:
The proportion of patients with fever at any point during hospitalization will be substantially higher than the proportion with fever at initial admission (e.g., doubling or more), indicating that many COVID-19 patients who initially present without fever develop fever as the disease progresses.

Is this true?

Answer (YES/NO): YES